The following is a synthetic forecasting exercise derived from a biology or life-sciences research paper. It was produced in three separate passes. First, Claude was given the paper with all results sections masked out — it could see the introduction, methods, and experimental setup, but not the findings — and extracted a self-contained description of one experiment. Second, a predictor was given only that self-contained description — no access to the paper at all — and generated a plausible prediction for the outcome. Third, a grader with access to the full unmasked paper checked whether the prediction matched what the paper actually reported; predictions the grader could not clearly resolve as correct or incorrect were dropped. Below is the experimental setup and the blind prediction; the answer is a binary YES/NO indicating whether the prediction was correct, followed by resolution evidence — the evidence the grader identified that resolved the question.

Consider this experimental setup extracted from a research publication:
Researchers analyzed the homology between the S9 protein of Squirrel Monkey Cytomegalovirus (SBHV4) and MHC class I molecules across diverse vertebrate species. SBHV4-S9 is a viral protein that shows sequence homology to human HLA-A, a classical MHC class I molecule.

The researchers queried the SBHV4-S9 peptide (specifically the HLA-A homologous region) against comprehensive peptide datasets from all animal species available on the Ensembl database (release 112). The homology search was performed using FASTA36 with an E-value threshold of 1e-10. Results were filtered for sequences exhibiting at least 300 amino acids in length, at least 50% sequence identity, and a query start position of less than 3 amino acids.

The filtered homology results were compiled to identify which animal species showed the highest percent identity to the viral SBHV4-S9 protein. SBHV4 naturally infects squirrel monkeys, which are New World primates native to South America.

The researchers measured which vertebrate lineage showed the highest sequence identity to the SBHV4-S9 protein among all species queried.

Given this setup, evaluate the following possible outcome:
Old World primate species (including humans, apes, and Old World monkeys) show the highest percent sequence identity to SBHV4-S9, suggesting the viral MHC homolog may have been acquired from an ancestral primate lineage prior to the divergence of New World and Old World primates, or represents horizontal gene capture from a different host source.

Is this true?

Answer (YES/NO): YES